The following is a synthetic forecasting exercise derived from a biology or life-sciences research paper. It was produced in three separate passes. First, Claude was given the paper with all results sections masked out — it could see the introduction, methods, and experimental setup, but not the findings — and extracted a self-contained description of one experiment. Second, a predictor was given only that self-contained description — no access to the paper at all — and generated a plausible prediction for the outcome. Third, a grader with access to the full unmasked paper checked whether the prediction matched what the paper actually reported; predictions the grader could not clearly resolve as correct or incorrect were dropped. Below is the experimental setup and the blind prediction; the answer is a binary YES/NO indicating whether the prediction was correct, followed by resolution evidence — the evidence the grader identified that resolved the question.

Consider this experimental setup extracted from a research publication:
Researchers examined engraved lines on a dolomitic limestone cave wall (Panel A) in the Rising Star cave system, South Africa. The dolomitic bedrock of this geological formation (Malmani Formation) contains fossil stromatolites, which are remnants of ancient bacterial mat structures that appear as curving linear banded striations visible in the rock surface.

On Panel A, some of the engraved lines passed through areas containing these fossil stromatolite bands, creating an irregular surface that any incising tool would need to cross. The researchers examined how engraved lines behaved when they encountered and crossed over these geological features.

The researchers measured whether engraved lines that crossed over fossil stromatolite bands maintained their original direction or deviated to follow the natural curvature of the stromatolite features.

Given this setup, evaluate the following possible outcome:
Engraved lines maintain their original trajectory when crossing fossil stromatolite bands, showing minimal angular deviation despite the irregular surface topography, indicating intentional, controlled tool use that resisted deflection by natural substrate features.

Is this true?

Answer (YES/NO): YES